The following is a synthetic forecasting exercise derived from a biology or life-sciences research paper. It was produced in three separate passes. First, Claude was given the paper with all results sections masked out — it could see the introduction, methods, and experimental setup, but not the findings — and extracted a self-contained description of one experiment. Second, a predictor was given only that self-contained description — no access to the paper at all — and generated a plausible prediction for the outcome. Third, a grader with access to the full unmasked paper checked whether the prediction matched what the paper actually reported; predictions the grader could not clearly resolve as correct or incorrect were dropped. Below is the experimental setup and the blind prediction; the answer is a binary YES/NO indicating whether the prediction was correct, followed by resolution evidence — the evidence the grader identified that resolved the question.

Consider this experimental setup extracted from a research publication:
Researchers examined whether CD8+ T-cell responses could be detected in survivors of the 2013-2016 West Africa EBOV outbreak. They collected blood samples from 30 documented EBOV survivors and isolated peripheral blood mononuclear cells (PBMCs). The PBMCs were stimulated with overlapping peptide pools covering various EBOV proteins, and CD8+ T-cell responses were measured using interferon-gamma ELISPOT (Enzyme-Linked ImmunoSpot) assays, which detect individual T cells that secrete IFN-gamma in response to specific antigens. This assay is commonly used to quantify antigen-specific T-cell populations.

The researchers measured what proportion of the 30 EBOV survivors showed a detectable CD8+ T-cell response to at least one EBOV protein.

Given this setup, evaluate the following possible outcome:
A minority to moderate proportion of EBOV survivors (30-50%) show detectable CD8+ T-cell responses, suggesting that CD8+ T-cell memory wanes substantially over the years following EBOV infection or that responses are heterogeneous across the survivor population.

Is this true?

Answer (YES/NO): NO